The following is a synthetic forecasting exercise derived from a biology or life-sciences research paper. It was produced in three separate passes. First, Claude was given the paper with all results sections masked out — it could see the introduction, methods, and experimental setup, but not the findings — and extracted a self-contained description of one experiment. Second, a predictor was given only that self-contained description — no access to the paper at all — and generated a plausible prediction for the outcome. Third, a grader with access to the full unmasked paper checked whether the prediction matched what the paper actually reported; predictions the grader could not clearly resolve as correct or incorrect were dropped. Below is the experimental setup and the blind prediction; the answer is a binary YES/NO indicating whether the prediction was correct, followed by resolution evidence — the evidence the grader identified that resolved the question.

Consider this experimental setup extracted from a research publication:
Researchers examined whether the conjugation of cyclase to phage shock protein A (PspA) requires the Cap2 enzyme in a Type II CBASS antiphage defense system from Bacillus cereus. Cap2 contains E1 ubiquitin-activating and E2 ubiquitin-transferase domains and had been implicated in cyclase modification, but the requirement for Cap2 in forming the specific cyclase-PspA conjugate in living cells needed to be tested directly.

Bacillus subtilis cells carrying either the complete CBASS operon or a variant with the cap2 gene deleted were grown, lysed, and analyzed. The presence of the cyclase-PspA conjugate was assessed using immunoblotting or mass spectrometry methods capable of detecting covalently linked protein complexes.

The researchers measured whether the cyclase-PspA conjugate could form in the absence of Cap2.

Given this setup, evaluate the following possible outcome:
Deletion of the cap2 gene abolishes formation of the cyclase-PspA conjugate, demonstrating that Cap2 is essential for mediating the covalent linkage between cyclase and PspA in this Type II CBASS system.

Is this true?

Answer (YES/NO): YES